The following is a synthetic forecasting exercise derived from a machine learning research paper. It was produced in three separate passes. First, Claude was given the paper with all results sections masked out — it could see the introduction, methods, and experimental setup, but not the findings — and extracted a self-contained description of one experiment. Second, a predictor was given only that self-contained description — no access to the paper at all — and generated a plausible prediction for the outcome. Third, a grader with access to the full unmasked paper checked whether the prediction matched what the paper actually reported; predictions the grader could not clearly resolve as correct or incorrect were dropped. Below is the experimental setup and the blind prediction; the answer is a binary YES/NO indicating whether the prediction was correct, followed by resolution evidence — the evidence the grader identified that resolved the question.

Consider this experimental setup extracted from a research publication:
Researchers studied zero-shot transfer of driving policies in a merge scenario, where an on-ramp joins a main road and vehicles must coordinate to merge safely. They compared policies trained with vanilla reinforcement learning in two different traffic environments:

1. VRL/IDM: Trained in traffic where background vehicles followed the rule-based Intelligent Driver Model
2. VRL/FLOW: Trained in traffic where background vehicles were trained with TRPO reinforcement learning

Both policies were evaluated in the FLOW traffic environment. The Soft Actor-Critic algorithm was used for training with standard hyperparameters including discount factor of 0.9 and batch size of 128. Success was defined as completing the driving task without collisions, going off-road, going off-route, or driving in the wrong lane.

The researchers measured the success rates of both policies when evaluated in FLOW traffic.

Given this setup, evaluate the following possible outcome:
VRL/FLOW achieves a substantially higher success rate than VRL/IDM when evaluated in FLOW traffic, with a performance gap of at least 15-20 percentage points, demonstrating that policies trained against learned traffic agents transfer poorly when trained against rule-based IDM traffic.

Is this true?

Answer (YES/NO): YES